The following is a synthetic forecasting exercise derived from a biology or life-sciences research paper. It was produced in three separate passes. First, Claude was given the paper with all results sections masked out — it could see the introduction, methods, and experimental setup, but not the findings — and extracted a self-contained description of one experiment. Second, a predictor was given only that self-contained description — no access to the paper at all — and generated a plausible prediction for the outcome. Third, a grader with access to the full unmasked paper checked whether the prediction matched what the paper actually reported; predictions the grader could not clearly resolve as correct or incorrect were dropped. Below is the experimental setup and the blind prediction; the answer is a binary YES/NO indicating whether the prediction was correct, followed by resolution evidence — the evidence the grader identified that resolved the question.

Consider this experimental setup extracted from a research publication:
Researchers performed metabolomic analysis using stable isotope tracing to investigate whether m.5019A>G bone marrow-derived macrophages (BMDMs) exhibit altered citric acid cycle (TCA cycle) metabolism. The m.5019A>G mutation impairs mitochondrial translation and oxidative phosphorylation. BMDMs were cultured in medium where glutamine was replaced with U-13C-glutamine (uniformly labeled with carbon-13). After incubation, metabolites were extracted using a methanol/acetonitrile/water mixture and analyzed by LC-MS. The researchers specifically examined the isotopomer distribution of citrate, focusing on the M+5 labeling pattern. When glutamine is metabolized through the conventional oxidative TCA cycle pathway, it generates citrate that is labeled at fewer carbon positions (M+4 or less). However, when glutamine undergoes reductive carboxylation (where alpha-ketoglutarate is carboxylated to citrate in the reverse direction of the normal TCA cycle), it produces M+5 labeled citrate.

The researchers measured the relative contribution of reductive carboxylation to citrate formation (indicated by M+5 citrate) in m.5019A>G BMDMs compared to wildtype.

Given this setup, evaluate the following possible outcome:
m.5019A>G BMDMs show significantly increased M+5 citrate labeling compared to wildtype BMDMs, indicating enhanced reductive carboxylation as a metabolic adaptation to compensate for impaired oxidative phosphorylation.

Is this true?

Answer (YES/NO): YES